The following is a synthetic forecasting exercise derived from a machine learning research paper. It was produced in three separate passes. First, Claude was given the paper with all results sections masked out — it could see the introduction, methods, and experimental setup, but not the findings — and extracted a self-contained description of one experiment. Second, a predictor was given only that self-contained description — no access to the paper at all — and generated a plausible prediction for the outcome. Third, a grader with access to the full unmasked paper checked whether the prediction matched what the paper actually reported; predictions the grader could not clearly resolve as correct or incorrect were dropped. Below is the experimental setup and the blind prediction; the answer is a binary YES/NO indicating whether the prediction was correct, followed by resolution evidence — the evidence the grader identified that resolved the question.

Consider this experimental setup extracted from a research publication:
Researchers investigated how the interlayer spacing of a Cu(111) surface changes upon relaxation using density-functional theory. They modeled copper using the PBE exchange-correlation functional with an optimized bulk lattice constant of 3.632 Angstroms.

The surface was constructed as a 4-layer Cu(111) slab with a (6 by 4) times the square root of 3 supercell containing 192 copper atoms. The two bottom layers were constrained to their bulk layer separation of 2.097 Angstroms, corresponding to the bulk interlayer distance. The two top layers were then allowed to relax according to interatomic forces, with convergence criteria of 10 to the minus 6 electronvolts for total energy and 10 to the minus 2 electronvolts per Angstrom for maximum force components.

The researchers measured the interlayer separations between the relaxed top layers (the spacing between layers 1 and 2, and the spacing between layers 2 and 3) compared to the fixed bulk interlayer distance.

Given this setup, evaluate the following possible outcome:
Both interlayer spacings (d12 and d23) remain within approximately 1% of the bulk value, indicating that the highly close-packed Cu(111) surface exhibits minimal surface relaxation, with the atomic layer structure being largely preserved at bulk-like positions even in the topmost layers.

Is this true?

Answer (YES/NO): YES